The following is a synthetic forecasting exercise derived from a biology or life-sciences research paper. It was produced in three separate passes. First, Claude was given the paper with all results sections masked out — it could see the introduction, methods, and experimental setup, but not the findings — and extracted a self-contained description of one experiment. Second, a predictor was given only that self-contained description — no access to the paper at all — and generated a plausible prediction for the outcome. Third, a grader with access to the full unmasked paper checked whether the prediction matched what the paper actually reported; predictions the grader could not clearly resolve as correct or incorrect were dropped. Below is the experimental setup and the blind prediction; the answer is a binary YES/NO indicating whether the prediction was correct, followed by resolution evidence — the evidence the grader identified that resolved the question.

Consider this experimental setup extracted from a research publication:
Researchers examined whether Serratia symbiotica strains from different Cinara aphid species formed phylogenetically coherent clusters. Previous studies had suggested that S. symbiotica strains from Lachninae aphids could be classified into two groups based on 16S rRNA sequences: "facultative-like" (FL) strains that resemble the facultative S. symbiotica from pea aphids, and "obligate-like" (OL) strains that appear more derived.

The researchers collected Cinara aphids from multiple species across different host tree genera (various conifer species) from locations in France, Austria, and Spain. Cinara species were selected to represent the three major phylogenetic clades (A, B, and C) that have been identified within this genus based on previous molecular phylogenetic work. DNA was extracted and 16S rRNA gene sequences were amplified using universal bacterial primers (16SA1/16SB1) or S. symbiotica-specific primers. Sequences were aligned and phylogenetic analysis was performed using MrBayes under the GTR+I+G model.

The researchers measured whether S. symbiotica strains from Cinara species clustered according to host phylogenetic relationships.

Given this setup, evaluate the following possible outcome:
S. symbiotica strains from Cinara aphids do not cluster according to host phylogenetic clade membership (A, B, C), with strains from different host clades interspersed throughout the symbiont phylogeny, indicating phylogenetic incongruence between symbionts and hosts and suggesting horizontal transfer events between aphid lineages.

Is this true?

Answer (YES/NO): NO